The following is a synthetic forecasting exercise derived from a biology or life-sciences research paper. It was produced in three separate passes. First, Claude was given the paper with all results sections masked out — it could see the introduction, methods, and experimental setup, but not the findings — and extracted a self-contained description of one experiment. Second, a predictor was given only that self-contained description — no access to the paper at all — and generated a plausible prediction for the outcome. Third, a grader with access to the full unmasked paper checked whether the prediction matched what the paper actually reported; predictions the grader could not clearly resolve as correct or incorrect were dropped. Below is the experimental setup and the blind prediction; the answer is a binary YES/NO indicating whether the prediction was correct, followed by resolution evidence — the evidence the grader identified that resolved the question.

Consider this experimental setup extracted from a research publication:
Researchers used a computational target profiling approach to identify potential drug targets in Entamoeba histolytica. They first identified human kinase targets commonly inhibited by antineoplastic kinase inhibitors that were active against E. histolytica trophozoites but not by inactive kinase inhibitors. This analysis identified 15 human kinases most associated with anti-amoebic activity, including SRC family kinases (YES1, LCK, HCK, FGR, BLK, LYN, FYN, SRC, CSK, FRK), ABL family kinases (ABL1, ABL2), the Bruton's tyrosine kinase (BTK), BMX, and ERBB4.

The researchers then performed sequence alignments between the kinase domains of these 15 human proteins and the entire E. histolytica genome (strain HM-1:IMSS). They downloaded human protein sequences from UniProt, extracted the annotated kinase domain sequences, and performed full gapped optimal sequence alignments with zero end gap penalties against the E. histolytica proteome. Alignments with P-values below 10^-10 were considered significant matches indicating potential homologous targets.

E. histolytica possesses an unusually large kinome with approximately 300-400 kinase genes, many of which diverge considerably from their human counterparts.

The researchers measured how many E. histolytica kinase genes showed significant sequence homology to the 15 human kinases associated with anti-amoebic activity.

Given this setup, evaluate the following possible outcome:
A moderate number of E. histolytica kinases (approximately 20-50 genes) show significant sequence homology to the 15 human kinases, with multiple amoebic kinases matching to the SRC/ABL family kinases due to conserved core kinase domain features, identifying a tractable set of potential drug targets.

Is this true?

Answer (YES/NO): YES